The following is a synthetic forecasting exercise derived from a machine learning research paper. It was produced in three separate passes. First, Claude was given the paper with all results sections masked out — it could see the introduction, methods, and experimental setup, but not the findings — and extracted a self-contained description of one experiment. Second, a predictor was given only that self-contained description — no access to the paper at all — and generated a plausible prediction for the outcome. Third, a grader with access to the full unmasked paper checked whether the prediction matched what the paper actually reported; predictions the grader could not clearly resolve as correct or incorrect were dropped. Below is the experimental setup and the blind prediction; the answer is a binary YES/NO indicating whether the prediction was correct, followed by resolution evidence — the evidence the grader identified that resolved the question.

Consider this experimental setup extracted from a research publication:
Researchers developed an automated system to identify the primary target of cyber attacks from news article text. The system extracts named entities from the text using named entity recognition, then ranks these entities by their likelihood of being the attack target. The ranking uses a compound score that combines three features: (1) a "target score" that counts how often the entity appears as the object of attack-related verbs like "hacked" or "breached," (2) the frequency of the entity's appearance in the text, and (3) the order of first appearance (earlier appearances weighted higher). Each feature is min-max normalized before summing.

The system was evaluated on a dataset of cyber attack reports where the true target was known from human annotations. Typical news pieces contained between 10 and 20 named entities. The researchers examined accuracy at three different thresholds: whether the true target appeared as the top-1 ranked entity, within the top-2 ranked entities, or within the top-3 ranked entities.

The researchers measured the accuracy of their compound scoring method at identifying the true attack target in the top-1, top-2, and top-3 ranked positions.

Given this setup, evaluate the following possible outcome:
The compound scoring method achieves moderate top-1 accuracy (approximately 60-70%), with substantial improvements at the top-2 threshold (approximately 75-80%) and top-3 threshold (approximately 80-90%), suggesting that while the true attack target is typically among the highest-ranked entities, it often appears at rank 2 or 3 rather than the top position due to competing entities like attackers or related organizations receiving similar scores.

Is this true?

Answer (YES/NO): YES